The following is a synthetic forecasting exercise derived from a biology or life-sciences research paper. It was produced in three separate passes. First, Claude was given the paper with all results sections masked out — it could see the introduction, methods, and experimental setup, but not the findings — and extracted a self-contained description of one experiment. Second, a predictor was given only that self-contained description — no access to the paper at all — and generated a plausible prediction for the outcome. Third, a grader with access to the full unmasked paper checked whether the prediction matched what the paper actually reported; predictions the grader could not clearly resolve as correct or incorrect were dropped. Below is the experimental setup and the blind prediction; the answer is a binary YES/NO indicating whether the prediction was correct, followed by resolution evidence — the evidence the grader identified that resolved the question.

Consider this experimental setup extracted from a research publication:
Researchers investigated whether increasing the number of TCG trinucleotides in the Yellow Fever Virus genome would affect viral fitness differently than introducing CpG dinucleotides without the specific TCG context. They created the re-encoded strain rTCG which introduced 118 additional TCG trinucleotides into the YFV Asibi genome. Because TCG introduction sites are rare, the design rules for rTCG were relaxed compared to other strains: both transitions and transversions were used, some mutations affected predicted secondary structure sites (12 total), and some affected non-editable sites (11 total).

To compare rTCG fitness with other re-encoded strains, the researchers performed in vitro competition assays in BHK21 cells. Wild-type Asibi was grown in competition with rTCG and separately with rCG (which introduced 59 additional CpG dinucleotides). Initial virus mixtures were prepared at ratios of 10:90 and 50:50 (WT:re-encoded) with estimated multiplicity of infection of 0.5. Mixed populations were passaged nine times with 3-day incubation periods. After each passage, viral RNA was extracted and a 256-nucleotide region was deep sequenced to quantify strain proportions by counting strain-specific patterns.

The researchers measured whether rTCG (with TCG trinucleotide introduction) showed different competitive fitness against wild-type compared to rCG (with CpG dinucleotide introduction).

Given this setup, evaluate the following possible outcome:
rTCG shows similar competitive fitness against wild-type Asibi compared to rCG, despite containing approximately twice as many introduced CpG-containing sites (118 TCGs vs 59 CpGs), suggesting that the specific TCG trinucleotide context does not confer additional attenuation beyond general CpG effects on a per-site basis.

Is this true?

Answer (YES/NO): YES